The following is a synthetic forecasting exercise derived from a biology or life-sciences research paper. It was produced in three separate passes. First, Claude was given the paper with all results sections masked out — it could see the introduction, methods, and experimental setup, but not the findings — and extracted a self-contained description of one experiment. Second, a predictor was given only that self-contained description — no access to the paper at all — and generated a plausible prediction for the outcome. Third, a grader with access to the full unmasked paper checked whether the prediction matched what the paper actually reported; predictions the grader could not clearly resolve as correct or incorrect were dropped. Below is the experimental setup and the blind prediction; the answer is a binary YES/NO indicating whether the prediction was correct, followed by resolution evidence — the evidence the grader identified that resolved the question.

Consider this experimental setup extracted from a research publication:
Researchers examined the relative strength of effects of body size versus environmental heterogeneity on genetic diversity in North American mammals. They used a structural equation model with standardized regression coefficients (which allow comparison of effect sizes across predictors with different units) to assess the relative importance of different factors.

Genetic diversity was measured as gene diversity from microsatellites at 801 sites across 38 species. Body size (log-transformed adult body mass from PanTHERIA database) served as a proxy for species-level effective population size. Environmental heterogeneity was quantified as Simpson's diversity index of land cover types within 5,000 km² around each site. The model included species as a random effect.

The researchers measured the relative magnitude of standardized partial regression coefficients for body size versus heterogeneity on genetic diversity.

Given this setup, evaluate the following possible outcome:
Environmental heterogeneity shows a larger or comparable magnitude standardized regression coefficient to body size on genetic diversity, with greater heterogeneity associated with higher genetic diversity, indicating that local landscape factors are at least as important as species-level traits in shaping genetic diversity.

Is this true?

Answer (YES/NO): NO